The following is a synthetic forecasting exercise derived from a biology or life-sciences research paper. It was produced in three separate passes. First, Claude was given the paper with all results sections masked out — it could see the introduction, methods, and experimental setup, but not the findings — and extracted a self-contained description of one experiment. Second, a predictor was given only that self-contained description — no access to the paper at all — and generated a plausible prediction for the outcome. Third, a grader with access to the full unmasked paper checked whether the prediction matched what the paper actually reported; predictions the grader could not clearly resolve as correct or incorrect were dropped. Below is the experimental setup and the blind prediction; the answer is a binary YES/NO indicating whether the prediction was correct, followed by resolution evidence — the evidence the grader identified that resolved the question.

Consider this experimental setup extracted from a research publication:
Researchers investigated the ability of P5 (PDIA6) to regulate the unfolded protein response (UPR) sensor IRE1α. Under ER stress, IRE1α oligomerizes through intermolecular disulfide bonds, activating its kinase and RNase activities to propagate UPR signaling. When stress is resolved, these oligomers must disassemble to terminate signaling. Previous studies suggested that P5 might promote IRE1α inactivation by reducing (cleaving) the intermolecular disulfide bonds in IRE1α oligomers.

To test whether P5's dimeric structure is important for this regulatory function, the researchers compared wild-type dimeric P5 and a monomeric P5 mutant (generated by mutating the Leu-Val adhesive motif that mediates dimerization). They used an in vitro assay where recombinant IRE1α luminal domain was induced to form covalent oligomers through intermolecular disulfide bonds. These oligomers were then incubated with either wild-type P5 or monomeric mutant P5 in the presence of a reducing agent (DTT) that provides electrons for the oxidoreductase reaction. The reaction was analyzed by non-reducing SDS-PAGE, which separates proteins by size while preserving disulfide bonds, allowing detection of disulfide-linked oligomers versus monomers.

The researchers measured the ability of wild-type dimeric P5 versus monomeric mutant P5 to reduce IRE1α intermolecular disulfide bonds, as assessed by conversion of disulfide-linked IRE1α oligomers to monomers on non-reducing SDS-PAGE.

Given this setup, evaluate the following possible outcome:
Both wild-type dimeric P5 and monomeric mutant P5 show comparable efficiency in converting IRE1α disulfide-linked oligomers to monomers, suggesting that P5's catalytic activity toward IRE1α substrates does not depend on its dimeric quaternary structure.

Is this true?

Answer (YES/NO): NO